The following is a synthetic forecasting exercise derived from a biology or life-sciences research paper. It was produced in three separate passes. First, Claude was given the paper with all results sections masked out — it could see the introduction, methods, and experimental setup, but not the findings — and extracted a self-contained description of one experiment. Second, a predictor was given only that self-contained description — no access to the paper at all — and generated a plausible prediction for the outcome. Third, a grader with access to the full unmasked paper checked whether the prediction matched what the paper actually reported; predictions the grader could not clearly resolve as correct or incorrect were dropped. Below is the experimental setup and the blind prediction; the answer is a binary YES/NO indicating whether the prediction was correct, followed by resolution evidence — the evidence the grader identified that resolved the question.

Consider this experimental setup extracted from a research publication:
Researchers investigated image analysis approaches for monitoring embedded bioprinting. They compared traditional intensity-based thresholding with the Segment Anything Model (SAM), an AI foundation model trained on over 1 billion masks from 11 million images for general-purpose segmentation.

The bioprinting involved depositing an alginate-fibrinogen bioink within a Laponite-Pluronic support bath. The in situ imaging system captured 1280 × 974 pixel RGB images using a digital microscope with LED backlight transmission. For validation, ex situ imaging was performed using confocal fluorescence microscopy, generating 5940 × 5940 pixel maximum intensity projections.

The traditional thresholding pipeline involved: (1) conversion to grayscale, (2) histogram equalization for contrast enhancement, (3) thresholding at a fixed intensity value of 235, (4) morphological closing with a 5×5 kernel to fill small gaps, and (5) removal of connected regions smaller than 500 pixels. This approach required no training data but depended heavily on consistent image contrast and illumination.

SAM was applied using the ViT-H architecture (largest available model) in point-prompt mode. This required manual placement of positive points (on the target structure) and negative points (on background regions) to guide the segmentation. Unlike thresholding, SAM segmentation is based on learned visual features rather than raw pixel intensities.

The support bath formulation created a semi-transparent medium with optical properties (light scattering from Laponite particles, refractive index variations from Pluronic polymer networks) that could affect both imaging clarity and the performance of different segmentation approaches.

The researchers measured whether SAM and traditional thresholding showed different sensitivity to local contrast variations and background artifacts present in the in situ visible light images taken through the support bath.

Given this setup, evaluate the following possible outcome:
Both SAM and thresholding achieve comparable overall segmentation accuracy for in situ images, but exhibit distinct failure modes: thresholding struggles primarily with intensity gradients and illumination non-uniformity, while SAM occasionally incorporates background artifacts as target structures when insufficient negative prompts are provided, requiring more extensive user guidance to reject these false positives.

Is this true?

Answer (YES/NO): NO